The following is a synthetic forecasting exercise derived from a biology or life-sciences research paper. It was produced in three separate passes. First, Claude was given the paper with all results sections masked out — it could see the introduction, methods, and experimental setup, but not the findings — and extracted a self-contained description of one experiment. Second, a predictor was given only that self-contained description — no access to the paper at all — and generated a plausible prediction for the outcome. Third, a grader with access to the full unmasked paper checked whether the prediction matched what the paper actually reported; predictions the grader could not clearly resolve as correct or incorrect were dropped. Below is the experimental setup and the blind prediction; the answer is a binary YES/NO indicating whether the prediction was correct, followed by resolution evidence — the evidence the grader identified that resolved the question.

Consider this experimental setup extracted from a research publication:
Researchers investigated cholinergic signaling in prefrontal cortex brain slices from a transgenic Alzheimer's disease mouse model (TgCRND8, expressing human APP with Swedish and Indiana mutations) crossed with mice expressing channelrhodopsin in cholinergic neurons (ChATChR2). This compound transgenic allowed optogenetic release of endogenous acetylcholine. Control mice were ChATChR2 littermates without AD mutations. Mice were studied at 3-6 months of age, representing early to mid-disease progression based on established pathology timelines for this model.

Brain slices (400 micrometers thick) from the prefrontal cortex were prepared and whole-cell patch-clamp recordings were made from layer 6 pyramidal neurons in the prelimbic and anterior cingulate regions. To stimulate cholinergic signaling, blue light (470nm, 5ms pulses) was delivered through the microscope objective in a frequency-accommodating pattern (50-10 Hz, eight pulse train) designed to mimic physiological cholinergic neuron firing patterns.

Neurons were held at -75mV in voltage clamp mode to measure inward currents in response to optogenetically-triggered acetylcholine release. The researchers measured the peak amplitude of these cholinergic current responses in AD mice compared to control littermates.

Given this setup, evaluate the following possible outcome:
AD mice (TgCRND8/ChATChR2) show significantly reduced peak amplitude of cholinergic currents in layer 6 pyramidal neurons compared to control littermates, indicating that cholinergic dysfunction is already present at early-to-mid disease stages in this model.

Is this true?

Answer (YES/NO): NO